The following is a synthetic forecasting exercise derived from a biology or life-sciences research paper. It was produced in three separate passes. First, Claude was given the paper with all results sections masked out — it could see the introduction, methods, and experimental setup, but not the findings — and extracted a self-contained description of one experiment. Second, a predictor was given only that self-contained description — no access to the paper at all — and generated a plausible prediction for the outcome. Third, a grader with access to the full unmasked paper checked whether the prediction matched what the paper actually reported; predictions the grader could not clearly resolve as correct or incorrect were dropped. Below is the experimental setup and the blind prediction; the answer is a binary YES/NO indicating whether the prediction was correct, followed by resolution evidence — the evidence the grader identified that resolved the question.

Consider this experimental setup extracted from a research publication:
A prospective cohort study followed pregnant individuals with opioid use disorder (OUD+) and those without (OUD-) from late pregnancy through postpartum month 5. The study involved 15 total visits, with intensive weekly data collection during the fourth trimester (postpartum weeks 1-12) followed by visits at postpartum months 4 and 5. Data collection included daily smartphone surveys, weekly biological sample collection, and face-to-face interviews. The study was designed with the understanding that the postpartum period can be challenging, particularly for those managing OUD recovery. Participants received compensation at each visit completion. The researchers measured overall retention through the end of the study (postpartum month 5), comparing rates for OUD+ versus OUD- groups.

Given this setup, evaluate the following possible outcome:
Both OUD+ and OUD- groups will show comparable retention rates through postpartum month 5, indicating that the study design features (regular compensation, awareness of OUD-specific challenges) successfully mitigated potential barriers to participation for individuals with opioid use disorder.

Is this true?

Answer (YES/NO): NO